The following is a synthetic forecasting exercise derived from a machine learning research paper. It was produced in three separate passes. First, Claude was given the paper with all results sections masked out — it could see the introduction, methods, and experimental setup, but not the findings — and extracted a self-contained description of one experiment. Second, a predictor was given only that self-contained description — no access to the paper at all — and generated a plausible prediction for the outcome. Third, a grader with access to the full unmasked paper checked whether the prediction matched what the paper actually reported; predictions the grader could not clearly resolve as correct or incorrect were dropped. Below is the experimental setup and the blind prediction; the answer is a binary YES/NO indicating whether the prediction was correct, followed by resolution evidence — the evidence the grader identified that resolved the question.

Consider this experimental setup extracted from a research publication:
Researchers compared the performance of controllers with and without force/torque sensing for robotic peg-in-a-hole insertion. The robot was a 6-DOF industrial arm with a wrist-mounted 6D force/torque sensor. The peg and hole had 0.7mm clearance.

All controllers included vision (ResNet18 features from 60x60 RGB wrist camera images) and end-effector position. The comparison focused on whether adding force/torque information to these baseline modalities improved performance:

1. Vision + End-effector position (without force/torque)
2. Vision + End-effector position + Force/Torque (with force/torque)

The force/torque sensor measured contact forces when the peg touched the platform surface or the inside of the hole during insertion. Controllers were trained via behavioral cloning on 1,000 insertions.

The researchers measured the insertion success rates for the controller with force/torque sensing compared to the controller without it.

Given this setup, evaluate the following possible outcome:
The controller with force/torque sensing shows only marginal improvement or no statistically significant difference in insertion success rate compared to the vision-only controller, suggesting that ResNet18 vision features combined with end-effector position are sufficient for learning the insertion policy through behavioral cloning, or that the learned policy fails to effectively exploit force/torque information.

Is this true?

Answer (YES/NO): NO